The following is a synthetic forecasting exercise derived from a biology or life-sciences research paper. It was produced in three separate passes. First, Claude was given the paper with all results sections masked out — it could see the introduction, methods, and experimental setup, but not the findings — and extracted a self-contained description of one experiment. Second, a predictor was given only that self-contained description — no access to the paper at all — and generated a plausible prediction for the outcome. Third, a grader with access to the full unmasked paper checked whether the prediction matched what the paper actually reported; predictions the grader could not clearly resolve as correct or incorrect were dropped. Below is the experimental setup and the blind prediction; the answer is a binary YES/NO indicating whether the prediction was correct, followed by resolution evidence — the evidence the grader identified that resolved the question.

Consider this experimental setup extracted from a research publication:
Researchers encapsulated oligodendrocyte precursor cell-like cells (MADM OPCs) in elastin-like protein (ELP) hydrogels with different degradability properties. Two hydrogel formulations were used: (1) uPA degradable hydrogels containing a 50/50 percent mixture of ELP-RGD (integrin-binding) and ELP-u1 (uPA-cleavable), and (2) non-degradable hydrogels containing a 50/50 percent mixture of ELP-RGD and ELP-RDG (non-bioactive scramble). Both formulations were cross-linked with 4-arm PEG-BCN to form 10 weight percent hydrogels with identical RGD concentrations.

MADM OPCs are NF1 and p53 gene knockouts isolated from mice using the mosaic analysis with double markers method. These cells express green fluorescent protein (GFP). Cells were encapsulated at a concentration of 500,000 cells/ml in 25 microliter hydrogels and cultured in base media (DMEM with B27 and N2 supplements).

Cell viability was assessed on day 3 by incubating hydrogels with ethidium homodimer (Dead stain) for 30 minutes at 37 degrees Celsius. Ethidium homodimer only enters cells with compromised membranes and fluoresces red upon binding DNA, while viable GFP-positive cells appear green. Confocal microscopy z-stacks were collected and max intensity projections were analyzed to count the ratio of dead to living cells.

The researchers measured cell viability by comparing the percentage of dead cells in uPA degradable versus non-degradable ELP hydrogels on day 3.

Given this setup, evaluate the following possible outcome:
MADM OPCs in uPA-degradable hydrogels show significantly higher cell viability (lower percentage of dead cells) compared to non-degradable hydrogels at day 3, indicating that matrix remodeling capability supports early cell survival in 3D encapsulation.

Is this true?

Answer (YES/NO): NO